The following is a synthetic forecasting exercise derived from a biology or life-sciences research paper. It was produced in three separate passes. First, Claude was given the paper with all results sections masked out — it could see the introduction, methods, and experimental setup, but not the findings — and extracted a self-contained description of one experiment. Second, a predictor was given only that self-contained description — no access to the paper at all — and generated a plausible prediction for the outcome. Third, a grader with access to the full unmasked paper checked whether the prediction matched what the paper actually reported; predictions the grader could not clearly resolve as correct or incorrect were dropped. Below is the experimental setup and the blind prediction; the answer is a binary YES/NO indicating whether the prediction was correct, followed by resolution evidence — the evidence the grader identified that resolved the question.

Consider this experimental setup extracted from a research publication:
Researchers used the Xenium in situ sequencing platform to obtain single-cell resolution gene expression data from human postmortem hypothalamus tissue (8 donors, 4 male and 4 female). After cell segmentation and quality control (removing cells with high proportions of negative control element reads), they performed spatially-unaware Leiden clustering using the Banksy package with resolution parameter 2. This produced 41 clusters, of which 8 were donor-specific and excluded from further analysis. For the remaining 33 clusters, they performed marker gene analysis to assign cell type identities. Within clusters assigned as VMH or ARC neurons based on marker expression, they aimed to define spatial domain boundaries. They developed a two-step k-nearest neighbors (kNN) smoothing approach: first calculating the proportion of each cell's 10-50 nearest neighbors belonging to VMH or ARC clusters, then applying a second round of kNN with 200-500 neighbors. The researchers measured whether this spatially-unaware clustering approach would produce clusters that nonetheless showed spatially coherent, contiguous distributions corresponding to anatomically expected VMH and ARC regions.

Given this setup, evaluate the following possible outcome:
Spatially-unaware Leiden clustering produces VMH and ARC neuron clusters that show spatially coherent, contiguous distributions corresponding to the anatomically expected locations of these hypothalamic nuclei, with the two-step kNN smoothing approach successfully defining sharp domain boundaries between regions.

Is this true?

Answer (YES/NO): YES